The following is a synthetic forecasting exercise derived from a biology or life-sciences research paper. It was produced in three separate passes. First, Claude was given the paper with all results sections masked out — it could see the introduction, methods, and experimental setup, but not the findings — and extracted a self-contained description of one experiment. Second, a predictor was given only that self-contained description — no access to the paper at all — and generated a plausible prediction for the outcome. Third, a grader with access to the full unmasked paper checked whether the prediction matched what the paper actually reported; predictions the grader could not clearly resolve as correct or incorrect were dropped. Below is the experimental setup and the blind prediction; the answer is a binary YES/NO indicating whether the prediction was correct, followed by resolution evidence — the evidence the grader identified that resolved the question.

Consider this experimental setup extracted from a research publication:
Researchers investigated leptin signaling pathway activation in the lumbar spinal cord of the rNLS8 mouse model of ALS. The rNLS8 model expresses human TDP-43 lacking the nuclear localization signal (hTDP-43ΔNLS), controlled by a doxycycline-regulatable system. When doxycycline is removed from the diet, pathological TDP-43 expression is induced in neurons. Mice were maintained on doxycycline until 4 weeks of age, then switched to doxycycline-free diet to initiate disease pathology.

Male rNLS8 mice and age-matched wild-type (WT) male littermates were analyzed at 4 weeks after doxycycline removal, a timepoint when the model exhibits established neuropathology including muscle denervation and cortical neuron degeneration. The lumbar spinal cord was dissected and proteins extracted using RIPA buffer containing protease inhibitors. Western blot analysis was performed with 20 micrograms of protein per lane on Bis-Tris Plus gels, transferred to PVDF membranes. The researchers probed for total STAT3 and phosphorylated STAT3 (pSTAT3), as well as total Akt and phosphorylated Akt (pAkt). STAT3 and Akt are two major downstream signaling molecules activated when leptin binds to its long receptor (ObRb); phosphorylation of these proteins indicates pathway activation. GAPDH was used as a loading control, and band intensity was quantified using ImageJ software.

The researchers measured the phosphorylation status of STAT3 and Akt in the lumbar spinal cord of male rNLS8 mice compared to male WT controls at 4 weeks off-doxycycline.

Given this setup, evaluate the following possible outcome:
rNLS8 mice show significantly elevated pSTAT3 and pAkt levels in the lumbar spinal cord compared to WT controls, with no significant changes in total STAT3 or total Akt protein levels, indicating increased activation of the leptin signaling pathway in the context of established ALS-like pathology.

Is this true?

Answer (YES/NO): NO